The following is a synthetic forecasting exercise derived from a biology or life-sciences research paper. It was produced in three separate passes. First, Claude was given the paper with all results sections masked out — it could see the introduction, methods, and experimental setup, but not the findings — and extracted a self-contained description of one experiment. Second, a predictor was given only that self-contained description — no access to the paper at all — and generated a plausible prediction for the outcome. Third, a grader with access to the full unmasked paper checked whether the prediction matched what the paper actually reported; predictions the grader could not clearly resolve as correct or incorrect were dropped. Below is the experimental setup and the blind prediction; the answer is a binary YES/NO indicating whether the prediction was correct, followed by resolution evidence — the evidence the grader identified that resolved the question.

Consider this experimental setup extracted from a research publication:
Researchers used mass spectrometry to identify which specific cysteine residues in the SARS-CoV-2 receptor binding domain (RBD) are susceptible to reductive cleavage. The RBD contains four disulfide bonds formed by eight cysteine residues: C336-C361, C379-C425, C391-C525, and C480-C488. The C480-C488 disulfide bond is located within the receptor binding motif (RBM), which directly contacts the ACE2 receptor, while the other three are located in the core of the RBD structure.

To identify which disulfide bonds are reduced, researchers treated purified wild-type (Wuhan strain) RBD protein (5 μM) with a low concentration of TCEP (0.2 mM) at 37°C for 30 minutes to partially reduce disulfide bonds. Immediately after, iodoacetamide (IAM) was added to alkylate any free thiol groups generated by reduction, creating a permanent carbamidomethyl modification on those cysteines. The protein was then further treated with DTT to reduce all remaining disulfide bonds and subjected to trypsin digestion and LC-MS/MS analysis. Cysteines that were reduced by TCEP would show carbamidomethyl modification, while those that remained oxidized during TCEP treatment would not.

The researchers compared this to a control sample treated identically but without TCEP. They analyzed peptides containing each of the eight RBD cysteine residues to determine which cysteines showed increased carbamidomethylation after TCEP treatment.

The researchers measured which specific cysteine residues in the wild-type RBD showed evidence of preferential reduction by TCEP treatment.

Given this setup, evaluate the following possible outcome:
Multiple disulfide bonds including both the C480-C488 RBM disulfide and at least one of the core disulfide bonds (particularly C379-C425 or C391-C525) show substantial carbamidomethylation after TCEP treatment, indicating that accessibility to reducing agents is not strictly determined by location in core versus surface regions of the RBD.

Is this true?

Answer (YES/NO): NO